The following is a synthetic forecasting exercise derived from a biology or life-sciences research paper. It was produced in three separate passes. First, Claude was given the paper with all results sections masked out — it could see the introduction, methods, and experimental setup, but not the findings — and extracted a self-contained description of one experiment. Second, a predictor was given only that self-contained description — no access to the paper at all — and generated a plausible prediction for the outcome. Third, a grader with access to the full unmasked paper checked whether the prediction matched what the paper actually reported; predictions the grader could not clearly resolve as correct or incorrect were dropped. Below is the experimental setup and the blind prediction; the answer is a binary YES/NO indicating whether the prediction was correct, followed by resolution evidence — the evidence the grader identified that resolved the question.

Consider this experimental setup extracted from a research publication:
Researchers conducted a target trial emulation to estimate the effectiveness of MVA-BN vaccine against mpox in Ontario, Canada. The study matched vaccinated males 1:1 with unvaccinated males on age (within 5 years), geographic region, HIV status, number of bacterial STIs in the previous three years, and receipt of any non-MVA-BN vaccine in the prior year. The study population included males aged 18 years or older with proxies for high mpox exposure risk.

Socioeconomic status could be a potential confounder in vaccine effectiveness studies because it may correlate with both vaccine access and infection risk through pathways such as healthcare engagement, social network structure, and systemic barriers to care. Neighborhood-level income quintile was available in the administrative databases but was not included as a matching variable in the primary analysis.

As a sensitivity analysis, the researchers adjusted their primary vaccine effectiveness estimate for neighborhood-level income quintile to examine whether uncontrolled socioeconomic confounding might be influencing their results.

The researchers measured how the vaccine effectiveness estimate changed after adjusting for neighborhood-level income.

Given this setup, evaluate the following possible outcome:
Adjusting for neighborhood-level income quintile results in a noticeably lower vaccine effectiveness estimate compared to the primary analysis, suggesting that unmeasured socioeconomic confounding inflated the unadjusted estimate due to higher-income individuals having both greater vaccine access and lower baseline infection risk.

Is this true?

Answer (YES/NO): NO